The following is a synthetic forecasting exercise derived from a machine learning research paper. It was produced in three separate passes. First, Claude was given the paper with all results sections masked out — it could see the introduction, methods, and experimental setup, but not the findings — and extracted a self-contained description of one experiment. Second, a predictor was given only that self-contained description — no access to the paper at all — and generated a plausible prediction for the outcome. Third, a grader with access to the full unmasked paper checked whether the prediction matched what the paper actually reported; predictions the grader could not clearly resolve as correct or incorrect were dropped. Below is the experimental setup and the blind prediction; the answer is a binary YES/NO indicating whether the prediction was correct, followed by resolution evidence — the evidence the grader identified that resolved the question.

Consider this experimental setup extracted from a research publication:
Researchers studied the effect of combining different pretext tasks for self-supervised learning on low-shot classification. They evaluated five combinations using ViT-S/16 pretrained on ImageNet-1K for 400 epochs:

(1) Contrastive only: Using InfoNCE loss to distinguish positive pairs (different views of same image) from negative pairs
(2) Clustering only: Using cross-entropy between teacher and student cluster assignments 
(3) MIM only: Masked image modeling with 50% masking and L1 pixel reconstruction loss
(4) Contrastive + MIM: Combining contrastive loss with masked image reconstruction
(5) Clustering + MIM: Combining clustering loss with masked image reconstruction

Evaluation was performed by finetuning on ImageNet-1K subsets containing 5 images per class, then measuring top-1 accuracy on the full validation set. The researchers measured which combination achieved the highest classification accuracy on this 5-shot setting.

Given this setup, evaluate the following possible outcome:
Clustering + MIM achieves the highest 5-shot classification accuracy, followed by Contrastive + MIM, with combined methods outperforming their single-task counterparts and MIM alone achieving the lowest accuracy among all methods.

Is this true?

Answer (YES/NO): NO